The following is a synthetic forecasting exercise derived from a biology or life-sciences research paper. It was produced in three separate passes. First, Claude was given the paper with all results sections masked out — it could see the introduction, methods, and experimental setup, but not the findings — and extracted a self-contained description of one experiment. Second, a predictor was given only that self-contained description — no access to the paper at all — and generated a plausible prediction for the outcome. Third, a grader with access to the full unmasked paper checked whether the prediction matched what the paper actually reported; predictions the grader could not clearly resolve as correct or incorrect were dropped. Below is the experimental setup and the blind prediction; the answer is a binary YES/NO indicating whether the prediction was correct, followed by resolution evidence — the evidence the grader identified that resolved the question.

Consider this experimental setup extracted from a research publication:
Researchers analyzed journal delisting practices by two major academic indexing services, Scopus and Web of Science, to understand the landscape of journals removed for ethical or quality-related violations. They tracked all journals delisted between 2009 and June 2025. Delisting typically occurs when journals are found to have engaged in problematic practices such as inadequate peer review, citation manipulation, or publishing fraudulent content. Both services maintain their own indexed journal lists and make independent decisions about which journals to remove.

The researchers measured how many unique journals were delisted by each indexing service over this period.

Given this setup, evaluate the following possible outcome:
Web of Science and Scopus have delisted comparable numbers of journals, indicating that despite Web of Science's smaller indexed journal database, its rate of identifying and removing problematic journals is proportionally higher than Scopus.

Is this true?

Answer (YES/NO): NO